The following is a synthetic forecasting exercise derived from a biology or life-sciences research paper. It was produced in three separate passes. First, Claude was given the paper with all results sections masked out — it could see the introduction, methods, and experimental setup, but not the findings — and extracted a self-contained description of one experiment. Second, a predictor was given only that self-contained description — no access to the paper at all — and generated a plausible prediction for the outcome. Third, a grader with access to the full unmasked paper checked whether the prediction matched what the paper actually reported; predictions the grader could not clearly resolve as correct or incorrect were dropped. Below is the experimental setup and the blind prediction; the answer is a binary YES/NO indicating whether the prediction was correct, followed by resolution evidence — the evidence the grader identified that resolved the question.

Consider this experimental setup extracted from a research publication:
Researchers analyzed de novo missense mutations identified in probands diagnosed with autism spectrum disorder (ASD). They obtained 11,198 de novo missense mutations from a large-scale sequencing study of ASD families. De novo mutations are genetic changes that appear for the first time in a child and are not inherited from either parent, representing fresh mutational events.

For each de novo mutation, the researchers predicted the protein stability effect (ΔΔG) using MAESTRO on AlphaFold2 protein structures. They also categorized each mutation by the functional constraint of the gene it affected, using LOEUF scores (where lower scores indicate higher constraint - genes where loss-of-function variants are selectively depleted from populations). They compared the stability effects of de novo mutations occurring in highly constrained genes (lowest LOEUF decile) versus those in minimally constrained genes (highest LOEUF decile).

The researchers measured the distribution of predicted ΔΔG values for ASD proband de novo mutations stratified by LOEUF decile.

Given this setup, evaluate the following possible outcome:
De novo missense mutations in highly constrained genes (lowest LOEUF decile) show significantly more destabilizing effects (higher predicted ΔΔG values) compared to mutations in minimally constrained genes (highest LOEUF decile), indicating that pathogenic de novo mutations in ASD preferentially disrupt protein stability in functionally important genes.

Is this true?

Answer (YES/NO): NO